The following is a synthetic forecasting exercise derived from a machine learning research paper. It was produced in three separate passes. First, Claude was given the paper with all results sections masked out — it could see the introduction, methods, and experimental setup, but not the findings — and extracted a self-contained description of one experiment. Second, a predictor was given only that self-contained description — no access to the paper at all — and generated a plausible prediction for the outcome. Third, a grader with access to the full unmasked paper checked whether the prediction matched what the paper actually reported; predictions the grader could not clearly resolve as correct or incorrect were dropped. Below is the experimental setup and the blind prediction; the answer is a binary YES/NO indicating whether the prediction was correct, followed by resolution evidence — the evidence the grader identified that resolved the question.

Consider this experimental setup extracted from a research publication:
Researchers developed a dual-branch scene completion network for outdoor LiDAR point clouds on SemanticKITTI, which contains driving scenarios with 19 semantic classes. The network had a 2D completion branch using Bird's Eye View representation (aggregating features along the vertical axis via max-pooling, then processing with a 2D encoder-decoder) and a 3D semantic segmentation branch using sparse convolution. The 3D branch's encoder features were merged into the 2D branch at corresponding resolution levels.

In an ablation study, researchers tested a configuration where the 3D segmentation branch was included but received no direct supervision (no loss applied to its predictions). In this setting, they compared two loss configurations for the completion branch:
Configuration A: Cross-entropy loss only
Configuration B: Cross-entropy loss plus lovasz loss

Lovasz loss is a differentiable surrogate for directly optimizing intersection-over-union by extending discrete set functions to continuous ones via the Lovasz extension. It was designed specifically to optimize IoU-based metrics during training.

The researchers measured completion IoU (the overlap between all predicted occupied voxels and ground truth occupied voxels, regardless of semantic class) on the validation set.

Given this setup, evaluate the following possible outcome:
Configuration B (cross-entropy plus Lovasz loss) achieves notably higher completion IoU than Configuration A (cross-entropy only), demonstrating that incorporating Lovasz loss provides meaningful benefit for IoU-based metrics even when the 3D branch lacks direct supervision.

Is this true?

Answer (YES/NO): NO